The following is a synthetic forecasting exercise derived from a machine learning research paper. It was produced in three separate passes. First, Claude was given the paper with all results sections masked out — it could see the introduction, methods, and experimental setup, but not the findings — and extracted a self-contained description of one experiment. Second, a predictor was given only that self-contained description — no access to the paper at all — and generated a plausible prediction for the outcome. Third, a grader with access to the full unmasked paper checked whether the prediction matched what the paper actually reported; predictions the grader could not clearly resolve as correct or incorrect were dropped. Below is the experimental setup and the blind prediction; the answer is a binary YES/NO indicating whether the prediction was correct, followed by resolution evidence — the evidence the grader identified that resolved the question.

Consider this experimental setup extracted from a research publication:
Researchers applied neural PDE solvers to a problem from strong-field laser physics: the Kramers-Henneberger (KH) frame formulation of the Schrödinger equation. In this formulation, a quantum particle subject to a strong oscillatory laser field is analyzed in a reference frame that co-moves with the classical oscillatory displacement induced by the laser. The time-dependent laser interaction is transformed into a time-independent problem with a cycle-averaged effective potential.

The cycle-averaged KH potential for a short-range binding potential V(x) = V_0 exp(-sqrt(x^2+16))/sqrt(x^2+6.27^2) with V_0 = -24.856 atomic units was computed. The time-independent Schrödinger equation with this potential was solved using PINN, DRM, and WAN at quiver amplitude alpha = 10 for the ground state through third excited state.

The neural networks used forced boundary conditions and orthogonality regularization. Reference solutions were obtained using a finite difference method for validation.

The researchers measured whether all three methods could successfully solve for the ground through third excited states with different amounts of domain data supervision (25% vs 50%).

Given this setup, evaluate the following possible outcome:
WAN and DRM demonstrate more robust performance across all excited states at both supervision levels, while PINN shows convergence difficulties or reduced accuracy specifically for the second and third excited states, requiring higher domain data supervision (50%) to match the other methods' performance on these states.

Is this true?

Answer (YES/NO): NO